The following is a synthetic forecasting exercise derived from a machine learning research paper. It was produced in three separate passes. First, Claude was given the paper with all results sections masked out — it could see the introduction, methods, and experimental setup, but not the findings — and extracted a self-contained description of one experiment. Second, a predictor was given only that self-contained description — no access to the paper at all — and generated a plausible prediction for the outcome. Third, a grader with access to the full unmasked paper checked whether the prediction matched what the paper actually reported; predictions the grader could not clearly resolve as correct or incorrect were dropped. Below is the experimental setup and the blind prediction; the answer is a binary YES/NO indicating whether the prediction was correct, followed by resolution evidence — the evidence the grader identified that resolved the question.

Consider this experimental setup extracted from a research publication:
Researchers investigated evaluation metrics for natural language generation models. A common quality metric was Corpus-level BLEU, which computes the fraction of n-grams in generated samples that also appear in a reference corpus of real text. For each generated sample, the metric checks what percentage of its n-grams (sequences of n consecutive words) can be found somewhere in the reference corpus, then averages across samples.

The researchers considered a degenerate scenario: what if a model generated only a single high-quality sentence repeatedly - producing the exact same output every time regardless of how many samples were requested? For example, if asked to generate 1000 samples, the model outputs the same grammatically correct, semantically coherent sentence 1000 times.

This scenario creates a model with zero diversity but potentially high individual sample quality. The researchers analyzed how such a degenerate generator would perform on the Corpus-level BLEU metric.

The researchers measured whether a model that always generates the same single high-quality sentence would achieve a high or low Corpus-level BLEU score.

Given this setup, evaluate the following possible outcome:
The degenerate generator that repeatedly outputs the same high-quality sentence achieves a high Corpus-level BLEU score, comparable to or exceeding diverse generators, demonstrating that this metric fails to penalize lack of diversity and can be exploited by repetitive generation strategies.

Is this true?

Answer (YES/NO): YES